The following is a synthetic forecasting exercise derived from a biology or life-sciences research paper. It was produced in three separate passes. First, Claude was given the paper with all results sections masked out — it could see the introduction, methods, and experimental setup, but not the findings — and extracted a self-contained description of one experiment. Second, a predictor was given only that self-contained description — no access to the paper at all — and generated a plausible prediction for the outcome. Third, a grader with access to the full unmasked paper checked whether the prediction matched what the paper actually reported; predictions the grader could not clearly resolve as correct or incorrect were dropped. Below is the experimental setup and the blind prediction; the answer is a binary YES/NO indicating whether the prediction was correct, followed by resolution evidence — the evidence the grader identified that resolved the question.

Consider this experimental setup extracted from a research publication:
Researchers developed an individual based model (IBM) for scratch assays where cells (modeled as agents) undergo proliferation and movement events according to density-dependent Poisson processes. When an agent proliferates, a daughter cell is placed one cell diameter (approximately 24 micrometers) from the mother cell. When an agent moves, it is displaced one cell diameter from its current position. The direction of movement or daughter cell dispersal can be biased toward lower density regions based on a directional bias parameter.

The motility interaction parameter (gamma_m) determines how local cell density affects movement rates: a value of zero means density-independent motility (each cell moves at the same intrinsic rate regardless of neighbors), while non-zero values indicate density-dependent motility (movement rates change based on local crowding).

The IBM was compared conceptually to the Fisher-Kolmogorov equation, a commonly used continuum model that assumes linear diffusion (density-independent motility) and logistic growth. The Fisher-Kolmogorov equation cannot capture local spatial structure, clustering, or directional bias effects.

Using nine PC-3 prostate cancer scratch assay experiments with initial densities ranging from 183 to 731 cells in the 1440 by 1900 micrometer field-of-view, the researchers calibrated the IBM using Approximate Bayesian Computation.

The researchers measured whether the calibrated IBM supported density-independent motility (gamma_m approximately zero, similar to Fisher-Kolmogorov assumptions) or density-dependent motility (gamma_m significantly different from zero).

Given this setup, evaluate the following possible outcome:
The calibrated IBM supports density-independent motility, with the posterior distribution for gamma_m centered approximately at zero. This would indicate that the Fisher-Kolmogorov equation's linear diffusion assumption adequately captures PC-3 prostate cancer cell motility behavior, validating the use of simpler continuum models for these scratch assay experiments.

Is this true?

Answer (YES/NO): NO